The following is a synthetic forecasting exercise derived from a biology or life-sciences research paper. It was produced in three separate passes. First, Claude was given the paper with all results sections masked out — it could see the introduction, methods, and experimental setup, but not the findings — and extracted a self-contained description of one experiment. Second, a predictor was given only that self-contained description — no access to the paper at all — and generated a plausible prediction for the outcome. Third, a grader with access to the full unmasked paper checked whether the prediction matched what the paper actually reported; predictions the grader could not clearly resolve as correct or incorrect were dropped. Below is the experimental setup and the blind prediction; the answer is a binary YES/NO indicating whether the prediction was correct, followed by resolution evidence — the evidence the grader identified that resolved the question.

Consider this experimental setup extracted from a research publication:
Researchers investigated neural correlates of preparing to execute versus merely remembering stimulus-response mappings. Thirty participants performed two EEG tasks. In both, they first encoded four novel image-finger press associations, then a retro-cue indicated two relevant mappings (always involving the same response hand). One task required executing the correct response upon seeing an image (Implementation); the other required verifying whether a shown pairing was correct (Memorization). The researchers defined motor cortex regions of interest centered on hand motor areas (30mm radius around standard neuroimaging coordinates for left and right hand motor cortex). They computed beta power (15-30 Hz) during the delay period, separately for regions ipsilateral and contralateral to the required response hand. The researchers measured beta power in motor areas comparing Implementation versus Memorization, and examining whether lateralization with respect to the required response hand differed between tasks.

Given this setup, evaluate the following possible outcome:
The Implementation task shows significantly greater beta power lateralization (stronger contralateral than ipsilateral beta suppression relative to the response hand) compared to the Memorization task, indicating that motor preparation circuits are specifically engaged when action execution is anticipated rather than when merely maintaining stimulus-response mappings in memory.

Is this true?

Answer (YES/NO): NO